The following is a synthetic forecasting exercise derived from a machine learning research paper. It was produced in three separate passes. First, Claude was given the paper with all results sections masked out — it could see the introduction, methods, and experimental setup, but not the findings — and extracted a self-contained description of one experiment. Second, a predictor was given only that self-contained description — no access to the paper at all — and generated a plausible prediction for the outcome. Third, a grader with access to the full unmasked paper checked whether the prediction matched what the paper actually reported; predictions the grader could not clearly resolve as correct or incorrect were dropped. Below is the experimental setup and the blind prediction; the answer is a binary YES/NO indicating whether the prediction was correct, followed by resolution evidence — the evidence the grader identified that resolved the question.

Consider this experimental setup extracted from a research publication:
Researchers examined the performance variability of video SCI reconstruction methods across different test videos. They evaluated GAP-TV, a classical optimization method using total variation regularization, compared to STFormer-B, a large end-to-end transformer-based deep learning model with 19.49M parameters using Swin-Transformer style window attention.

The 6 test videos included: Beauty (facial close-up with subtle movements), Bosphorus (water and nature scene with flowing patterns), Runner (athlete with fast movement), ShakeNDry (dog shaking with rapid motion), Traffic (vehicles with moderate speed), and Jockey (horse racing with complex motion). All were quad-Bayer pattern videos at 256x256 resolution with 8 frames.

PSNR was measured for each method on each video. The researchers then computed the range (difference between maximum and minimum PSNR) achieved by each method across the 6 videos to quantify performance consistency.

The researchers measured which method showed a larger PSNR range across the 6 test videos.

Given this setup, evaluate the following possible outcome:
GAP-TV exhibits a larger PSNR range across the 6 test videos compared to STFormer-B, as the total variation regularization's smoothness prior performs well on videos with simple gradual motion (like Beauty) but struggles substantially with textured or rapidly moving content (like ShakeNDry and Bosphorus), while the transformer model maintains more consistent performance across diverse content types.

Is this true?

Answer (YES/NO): YES